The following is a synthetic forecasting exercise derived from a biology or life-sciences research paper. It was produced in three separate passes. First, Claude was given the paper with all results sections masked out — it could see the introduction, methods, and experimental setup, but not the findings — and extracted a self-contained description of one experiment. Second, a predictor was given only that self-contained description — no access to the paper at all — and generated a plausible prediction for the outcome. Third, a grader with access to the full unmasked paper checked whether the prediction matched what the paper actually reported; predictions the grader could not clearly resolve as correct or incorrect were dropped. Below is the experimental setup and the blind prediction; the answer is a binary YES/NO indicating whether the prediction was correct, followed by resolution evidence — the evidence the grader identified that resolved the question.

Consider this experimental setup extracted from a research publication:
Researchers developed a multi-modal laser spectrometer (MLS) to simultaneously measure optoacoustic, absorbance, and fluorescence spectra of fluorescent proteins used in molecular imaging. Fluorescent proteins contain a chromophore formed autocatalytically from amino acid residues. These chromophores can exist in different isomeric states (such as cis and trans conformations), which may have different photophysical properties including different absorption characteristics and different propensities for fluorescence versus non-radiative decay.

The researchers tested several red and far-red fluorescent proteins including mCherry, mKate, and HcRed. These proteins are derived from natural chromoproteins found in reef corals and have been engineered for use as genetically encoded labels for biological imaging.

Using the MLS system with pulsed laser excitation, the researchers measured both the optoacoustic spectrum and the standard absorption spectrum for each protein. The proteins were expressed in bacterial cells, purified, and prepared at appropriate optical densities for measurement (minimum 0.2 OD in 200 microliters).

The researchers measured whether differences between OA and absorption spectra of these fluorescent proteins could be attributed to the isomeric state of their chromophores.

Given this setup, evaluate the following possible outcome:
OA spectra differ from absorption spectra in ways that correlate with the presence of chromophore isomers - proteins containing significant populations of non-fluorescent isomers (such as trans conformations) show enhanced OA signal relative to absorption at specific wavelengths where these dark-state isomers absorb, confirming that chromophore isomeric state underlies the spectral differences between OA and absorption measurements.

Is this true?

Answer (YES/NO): NO